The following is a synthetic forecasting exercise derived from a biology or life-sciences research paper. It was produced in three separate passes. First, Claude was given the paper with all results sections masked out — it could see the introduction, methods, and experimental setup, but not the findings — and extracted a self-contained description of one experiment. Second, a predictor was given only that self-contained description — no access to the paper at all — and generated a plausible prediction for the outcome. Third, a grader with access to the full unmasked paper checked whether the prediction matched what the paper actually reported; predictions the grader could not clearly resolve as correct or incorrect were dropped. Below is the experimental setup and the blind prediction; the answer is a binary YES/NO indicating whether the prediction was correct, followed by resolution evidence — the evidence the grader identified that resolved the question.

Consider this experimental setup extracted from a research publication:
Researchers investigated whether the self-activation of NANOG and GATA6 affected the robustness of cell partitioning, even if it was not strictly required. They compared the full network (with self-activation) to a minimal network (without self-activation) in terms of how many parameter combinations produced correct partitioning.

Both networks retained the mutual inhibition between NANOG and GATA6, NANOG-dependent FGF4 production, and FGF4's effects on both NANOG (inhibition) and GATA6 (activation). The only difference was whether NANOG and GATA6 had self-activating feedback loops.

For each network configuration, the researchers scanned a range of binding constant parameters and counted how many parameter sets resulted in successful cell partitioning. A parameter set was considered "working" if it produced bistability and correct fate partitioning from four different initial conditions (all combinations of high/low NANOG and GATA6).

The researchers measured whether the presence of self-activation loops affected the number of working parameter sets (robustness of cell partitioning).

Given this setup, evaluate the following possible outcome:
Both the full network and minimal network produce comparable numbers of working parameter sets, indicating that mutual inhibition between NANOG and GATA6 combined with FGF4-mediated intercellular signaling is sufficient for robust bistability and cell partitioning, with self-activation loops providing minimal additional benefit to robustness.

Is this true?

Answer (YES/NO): NO